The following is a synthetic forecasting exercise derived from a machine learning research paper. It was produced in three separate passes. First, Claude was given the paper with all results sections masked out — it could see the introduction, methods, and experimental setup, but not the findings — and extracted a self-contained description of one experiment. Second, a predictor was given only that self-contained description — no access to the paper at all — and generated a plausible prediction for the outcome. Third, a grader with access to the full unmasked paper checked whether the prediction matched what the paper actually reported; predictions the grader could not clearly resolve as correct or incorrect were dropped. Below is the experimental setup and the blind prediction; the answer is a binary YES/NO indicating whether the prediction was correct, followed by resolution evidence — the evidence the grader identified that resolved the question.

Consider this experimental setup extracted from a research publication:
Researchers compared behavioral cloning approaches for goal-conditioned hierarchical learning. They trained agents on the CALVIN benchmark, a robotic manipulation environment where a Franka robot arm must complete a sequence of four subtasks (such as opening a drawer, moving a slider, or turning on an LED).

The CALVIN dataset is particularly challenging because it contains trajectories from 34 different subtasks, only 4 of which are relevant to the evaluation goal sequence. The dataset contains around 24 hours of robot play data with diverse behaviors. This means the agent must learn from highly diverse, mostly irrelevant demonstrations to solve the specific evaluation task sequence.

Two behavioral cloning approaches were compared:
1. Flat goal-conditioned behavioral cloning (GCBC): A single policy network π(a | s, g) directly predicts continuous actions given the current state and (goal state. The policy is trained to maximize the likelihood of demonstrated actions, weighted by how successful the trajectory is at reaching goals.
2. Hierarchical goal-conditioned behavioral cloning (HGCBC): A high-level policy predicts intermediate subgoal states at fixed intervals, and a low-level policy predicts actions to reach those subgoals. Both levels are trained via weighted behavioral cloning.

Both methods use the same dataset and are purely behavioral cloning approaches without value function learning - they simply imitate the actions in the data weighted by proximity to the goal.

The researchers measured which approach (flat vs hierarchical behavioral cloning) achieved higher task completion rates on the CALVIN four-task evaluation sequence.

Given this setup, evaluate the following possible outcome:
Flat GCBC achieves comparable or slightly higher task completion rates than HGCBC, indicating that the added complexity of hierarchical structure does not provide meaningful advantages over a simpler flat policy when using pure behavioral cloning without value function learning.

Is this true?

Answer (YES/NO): NO